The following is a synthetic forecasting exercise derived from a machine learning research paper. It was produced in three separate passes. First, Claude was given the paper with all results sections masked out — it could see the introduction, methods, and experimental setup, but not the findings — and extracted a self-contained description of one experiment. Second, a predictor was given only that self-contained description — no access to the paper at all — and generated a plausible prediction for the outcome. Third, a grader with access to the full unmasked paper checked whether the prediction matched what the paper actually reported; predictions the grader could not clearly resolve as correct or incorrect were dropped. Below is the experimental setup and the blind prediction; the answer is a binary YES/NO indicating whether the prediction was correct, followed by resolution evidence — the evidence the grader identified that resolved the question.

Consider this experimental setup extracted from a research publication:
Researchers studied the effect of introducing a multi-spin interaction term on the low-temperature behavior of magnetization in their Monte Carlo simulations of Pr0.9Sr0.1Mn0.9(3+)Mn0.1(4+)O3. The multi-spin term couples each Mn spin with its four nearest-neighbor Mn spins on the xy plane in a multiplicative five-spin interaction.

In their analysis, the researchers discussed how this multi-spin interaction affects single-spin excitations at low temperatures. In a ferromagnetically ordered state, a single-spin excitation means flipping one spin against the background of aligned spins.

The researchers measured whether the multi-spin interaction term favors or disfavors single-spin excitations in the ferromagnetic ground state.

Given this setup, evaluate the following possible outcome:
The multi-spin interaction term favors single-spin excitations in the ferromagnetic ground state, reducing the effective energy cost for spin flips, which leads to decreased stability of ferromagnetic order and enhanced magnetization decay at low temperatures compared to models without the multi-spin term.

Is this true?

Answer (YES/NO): NO